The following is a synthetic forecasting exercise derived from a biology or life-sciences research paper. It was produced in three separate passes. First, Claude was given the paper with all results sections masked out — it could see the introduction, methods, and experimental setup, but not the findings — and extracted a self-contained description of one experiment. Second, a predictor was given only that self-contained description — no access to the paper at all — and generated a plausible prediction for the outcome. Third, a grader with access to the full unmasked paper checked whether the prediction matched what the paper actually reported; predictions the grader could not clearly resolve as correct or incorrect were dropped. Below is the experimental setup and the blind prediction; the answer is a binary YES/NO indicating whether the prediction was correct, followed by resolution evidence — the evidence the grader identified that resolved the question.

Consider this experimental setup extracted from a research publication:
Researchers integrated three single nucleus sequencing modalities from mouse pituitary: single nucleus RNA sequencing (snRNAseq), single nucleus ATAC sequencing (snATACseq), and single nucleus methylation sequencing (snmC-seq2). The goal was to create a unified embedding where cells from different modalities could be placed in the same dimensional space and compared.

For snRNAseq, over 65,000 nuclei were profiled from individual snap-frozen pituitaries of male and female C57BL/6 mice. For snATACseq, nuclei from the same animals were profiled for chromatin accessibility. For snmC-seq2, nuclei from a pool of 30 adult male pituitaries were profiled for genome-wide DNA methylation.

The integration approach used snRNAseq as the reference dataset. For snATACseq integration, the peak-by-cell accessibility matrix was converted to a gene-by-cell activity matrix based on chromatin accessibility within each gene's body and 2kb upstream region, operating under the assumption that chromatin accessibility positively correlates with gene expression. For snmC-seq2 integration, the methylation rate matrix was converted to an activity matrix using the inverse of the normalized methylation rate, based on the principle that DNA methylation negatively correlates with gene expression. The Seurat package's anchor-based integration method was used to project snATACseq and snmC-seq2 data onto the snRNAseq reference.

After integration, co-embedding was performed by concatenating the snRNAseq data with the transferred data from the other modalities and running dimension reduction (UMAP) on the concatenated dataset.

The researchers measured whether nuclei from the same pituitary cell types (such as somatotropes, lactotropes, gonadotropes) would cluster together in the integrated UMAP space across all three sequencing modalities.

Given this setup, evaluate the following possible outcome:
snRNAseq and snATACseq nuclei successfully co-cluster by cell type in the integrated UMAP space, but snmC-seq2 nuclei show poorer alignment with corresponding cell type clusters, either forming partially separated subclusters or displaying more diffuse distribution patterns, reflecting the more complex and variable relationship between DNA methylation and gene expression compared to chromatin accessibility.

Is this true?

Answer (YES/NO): NO